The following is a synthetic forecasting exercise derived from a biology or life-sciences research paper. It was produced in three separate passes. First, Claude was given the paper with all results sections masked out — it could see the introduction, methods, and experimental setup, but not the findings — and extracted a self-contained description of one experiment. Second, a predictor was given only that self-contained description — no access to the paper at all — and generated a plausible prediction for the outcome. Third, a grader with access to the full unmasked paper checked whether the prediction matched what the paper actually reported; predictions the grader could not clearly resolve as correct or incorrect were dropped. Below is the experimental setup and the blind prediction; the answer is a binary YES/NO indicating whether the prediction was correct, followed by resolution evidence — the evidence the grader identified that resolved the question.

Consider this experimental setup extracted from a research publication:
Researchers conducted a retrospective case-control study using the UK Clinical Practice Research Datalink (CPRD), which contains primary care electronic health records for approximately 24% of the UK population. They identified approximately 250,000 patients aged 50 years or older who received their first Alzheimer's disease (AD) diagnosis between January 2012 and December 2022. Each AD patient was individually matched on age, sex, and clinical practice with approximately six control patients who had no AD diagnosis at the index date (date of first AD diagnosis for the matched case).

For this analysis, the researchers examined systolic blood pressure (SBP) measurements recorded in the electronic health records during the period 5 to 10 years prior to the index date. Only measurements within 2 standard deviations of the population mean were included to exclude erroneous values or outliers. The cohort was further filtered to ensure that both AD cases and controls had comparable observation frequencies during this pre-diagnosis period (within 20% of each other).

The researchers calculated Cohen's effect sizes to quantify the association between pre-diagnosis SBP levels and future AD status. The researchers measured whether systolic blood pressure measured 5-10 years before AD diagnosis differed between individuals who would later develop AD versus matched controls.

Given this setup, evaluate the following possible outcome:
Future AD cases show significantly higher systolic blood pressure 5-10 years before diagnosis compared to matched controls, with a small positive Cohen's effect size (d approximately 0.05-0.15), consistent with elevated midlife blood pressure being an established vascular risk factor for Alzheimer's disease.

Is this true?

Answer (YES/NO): NO